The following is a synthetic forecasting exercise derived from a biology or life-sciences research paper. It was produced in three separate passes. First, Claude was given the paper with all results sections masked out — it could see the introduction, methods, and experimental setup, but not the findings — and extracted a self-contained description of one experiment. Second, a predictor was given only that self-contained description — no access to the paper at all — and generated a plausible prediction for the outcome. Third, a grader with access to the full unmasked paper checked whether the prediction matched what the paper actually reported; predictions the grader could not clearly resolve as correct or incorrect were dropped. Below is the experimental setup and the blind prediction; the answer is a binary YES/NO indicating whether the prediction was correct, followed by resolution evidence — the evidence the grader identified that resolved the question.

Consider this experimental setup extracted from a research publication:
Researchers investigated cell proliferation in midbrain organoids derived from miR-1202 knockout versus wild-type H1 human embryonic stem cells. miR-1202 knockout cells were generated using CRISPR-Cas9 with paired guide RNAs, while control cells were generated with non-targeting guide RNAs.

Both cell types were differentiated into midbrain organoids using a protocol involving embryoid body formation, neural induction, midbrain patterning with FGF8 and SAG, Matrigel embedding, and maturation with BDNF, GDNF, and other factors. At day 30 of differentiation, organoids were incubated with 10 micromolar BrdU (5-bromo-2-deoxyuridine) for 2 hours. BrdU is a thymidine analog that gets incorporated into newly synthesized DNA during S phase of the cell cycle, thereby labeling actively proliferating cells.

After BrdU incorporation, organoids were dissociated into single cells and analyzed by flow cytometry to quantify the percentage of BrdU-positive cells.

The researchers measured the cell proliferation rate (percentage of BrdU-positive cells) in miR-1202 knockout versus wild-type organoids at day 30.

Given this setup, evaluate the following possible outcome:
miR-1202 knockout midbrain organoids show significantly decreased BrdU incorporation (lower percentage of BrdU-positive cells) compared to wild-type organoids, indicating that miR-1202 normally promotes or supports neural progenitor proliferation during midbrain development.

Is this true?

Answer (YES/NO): YES